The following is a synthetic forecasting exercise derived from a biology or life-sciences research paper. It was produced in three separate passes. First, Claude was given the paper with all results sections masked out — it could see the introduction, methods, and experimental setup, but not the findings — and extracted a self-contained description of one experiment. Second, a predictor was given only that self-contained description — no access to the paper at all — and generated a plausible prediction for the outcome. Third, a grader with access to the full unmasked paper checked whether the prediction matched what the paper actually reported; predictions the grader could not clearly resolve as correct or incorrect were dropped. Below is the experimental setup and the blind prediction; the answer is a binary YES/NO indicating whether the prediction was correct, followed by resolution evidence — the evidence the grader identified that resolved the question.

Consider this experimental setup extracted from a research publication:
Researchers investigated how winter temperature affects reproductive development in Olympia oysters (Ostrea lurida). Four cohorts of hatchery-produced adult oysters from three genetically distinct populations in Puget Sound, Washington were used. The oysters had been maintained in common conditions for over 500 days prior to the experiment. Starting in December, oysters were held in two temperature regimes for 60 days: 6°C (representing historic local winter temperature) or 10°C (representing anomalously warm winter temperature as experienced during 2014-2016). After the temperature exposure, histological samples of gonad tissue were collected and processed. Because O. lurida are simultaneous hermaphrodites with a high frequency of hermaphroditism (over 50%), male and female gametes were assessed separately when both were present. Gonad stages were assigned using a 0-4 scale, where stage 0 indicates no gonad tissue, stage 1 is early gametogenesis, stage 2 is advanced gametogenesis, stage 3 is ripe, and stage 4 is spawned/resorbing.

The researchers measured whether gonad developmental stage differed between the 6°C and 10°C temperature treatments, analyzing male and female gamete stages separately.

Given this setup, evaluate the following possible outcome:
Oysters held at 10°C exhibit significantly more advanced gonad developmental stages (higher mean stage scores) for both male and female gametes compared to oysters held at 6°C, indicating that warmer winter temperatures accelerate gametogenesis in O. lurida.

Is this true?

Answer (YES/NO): NO